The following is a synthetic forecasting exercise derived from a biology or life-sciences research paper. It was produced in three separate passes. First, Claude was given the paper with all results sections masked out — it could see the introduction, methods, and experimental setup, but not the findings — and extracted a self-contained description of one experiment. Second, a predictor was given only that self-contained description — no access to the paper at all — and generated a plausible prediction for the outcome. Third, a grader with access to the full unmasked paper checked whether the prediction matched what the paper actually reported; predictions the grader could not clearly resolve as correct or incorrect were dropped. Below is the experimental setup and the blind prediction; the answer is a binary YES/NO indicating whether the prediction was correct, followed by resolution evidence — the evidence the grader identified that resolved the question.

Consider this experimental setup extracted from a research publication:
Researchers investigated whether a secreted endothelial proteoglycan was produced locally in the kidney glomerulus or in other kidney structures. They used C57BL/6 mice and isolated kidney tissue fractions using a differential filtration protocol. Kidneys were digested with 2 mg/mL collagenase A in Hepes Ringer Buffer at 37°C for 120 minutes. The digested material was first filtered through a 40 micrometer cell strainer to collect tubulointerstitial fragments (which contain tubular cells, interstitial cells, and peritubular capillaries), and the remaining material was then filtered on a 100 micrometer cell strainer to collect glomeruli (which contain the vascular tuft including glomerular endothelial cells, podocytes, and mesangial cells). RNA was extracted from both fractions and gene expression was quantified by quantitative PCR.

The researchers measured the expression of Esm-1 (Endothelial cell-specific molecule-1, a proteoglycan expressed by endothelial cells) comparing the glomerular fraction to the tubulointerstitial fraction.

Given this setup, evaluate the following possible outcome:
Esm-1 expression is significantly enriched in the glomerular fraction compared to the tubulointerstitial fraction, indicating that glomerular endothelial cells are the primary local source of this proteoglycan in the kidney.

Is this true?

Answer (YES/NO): YES